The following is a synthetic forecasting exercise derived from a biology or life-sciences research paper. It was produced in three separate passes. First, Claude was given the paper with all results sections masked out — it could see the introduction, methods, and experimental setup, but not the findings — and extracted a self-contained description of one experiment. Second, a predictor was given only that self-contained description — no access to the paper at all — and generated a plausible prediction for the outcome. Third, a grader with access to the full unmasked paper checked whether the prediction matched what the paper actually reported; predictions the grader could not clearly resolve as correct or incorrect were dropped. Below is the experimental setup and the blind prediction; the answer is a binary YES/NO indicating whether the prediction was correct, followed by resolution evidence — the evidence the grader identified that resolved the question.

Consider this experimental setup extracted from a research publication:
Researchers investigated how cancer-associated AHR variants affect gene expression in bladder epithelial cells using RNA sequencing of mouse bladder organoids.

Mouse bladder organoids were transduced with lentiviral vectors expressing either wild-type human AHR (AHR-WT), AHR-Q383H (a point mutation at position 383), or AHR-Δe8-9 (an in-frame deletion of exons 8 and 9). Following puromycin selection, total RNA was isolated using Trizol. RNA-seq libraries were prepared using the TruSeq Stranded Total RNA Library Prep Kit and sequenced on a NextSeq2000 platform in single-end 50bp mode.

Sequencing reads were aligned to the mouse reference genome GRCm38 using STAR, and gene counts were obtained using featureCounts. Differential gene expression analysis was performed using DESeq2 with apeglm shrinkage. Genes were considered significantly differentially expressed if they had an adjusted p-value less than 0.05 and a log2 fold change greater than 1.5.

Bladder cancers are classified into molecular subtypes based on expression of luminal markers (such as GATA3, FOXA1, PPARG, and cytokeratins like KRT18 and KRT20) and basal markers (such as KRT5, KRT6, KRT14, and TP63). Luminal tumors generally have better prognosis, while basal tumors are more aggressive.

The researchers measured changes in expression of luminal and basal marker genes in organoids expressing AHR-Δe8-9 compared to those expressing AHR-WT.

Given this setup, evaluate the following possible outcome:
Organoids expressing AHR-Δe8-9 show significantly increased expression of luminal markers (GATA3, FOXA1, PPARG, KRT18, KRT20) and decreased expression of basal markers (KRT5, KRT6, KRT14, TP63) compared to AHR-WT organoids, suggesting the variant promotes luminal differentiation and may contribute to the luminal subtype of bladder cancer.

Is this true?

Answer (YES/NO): NO